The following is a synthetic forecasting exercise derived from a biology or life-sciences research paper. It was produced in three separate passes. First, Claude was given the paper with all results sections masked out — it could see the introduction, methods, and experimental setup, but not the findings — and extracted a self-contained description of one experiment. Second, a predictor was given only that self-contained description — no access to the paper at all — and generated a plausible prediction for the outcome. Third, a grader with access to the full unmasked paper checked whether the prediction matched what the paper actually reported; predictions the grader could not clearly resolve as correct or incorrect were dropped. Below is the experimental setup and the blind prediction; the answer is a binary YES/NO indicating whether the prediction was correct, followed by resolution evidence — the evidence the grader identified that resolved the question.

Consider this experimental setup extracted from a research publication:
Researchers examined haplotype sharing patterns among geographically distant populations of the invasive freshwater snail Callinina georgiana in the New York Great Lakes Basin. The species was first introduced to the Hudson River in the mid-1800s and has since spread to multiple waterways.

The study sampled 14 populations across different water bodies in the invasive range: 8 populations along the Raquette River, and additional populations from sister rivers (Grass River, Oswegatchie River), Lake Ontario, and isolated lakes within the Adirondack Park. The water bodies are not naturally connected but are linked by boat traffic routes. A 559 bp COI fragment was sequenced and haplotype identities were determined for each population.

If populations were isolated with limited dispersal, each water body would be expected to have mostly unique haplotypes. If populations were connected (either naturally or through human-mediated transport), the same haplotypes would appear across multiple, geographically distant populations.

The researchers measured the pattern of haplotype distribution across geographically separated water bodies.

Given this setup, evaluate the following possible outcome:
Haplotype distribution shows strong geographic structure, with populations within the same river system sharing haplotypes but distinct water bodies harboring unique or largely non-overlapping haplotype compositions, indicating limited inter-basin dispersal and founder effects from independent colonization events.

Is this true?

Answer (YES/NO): NO